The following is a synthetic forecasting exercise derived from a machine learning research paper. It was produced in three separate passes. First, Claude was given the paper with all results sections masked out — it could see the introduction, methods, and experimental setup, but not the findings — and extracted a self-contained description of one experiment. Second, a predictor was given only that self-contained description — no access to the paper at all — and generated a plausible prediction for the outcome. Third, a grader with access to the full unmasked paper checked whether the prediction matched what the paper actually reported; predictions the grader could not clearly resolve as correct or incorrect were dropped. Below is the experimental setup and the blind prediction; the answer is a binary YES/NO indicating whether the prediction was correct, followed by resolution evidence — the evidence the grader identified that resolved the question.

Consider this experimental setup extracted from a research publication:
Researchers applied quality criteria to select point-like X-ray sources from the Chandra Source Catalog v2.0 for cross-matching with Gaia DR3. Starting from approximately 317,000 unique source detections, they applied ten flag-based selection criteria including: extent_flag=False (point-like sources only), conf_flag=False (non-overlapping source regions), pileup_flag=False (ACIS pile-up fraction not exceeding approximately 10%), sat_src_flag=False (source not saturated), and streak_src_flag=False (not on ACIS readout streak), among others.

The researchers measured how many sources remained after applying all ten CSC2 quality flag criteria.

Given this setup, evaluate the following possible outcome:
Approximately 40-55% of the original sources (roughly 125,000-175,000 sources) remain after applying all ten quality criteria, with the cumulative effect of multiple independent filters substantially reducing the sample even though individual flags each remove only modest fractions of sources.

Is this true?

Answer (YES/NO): NO